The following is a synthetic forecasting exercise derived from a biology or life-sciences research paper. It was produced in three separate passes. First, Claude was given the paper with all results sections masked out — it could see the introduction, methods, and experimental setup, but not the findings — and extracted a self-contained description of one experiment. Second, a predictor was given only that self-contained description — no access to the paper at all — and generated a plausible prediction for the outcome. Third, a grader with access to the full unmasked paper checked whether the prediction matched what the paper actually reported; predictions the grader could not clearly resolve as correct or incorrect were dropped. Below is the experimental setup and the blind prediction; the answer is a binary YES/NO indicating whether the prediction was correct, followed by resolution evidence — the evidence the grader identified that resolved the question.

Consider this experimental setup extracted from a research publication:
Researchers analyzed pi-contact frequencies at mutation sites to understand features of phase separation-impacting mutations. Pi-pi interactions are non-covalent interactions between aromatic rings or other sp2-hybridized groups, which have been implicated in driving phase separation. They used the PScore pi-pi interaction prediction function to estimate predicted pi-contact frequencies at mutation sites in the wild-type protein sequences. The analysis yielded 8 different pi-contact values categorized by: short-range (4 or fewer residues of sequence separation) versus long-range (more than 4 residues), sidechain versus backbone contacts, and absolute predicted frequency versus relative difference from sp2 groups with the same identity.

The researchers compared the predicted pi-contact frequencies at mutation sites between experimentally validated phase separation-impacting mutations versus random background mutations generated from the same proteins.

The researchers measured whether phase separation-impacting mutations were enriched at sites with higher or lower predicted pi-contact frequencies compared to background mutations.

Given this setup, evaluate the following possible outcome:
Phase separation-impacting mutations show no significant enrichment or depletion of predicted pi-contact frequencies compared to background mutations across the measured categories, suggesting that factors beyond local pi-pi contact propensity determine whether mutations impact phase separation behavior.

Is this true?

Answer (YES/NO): NO